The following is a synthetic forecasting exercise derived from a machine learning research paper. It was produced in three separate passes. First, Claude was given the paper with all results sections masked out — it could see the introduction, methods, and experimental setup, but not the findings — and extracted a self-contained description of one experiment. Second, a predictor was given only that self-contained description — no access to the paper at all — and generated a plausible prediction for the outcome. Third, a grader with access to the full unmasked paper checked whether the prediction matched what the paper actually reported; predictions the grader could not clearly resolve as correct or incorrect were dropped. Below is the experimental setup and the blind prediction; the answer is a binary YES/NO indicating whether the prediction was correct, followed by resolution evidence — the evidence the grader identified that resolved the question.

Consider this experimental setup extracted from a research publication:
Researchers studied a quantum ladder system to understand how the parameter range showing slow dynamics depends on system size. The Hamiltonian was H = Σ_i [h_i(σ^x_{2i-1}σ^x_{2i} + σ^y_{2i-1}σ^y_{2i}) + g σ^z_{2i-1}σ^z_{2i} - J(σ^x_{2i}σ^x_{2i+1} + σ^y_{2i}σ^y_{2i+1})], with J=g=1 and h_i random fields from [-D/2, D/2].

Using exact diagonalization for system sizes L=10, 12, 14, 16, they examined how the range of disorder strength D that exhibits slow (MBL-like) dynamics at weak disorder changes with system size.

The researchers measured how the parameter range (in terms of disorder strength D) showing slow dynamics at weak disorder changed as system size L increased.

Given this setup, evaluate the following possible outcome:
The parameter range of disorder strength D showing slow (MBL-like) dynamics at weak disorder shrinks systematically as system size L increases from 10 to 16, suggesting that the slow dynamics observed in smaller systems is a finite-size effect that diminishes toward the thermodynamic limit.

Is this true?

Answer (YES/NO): YES